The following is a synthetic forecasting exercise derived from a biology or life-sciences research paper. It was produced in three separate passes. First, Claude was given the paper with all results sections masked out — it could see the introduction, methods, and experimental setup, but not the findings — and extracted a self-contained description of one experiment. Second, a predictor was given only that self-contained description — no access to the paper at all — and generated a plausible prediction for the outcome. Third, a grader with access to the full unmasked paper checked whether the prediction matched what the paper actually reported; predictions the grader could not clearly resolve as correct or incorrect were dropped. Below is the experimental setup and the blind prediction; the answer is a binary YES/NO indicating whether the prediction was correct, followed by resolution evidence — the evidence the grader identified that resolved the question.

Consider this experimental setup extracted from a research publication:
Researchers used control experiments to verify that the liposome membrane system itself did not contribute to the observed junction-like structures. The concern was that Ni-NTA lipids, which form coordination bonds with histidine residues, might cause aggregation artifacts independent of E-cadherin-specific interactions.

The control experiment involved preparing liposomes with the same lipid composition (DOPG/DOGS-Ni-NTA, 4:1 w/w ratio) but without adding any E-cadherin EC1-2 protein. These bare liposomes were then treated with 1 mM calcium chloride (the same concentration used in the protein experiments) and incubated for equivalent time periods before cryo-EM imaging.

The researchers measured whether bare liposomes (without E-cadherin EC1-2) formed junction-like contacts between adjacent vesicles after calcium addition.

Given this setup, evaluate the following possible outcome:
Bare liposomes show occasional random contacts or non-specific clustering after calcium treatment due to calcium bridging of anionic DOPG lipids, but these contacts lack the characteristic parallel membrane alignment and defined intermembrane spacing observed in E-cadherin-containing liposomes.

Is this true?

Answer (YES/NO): NO